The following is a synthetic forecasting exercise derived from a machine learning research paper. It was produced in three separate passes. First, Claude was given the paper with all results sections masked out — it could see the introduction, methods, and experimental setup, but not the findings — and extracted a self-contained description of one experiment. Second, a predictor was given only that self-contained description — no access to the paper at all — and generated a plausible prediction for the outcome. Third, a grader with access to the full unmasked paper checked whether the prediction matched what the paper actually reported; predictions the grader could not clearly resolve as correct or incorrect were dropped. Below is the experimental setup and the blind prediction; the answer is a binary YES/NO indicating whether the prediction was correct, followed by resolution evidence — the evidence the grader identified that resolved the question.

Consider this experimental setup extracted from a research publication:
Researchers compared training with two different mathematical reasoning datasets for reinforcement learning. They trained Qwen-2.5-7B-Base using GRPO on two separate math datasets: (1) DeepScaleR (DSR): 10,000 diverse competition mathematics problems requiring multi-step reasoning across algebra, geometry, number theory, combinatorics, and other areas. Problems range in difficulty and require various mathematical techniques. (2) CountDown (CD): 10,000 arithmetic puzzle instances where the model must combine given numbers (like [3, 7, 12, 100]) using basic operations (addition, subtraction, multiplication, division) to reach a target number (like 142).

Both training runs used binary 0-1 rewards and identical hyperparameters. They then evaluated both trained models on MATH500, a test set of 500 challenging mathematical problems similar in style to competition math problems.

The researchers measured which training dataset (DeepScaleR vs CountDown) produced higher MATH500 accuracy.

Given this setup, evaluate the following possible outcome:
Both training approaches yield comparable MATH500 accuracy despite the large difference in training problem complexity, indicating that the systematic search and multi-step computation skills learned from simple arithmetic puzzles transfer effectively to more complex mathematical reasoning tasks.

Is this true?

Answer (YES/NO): NO